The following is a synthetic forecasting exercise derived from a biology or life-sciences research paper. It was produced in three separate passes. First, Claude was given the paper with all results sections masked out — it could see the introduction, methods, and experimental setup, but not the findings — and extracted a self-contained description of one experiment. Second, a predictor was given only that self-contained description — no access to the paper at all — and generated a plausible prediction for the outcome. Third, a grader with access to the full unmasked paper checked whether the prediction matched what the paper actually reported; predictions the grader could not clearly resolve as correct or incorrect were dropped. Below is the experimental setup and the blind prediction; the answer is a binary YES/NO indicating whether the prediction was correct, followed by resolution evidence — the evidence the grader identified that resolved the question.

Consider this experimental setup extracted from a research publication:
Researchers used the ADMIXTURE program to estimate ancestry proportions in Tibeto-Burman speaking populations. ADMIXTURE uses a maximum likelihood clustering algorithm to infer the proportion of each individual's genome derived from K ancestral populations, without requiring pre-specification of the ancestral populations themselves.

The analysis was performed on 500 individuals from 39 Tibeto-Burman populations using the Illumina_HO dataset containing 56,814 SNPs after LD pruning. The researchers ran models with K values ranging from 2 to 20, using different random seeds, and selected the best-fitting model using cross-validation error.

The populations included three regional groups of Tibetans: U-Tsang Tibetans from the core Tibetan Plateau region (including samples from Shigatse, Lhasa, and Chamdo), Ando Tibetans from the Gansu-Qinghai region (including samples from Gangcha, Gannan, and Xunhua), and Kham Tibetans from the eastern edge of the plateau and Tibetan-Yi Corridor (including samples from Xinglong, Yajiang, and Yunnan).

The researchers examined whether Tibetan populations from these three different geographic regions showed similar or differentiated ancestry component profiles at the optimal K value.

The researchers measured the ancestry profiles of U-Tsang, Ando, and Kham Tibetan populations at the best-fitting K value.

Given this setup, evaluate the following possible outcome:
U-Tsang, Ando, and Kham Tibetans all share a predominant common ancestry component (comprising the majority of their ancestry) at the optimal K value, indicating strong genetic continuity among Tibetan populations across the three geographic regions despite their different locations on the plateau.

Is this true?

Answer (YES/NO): NO